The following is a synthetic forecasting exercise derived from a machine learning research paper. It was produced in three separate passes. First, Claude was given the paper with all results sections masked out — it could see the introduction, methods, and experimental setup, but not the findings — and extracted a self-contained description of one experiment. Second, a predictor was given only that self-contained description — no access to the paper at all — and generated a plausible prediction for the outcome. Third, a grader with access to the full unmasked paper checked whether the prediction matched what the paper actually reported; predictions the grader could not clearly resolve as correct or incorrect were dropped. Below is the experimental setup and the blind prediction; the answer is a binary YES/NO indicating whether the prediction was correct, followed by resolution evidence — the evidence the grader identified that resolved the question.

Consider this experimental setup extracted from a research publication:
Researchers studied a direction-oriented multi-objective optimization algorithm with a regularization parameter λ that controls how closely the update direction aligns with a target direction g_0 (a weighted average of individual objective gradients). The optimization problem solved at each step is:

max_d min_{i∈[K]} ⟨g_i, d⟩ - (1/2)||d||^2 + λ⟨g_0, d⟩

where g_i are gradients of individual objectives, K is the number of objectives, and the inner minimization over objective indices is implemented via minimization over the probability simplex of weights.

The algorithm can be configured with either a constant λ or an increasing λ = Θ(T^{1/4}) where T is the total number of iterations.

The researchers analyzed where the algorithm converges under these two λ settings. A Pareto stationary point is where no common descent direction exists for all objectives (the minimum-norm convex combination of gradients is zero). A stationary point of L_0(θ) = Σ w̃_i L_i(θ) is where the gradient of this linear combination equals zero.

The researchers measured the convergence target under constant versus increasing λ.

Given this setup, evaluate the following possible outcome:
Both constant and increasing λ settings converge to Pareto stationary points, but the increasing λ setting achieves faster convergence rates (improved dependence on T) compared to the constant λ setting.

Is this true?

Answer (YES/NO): NO